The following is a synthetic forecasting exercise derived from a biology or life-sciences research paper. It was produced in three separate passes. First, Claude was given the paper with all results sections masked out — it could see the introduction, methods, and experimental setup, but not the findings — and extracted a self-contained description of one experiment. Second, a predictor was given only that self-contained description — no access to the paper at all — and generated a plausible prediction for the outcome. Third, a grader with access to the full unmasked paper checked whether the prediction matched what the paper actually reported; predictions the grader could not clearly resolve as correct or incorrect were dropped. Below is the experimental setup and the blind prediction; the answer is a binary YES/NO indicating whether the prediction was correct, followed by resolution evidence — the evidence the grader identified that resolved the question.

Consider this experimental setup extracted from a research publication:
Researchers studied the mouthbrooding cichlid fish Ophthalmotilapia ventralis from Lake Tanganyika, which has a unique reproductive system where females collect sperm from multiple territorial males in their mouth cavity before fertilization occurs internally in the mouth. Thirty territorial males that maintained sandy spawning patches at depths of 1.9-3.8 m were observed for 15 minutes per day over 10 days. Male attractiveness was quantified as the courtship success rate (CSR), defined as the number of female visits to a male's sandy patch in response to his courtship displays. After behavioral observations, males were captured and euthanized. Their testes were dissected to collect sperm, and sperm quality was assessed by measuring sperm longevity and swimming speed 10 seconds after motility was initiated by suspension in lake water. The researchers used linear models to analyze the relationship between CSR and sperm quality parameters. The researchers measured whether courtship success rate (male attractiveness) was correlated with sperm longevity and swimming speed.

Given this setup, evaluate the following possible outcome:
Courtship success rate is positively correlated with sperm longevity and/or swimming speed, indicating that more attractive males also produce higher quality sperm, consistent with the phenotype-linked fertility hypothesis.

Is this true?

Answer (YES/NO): NO